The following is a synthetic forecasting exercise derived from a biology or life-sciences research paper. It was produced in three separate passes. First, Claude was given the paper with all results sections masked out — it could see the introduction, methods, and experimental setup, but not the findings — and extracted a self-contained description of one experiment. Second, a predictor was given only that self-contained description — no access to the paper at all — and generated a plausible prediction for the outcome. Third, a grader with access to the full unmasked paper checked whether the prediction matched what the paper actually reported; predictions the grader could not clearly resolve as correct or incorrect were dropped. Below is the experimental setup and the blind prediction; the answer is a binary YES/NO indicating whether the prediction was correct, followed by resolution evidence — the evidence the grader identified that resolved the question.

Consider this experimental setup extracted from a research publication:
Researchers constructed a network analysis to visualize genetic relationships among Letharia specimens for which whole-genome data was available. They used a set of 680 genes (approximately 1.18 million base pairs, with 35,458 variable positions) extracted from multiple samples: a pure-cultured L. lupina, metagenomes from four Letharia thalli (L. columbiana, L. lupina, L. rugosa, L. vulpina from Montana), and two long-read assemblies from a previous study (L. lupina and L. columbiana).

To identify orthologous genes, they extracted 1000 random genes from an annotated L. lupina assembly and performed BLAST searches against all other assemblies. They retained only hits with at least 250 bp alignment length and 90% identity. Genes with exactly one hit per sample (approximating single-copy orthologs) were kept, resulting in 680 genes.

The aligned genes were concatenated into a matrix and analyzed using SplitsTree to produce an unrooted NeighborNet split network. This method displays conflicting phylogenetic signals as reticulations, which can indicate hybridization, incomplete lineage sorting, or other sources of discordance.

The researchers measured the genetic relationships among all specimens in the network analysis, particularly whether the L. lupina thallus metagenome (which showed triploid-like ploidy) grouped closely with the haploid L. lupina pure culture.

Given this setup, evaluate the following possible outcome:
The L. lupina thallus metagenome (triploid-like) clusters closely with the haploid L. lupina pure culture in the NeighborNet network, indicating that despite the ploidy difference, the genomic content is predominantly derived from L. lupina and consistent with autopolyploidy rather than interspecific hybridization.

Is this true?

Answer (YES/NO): NO